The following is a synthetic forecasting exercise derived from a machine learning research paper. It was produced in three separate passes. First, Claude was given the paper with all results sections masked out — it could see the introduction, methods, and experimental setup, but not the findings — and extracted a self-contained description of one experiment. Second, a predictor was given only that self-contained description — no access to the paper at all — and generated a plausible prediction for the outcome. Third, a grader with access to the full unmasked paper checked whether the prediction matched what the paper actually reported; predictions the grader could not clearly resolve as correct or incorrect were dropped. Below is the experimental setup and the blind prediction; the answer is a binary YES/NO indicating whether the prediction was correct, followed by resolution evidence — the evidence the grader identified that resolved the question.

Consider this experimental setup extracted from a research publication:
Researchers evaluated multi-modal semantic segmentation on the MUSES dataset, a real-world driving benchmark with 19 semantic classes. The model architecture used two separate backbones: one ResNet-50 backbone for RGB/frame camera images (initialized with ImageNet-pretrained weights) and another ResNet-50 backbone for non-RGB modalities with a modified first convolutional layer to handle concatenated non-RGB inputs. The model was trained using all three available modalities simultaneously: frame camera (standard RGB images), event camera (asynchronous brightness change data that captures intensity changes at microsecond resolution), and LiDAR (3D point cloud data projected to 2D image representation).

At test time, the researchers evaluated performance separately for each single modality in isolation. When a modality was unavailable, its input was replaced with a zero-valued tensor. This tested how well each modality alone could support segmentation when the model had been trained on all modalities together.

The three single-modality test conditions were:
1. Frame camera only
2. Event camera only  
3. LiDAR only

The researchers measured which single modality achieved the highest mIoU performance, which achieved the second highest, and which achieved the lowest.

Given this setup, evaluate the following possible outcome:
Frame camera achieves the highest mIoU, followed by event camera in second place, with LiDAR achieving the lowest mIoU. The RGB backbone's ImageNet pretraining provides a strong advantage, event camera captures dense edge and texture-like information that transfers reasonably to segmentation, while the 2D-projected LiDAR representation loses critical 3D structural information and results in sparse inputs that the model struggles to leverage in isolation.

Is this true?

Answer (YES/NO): NO